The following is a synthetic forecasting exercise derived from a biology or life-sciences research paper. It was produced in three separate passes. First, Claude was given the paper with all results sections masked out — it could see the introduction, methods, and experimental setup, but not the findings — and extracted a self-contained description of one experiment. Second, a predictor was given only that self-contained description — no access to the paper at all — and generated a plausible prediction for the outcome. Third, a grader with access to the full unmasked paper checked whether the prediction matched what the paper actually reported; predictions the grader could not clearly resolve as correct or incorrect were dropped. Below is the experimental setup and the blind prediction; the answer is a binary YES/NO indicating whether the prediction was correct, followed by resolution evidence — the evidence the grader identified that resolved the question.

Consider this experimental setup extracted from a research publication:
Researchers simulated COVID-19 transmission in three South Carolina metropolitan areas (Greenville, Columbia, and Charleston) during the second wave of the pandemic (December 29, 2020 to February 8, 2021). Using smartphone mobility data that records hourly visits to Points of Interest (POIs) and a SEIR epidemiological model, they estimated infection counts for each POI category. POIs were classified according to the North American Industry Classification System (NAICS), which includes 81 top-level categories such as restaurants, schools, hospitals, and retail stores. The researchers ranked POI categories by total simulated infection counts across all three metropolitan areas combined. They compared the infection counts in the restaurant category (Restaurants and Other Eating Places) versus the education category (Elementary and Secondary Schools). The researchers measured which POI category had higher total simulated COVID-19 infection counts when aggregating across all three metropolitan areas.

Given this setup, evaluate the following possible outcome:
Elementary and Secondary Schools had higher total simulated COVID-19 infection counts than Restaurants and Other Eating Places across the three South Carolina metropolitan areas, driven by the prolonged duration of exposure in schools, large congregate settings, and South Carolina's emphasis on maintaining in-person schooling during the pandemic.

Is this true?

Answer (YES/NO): NO